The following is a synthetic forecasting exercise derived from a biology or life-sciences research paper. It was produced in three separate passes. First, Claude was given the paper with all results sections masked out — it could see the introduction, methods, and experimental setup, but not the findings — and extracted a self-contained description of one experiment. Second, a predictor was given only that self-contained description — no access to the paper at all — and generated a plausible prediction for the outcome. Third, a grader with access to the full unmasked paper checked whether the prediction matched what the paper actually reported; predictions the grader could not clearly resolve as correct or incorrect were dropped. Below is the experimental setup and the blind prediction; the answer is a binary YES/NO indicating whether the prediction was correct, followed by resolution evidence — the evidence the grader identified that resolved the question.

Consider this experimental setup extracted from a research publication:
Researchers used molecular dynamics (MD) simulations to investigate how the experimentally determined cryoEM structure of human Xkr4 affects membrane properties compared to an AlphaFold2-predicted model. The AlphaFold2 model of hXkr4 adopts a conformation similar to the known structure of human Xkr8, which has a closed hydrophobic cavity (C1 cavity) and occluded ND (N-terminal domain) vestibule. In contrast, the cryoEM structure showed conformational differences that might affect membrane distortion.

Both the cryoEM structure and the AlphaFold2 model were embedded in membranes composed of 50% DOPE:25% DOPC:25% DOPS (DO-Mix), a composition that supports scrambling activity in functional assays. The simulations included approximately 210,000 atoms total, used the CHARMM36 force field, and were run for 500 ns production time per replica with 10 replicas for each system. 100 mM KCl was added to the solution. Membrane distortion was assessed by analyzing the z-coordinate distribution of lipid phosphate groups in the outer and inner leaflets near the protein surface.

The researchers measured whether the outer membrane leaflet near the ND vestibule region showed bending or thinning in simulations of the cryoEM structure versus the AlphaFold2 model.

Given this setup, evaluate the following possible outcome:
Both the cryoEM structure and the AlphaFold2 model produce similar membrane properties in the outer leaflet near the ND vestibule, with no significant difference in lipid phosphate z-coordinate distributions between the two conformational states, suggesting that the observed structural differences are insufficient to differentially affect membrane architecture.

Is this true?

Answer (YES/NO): NO